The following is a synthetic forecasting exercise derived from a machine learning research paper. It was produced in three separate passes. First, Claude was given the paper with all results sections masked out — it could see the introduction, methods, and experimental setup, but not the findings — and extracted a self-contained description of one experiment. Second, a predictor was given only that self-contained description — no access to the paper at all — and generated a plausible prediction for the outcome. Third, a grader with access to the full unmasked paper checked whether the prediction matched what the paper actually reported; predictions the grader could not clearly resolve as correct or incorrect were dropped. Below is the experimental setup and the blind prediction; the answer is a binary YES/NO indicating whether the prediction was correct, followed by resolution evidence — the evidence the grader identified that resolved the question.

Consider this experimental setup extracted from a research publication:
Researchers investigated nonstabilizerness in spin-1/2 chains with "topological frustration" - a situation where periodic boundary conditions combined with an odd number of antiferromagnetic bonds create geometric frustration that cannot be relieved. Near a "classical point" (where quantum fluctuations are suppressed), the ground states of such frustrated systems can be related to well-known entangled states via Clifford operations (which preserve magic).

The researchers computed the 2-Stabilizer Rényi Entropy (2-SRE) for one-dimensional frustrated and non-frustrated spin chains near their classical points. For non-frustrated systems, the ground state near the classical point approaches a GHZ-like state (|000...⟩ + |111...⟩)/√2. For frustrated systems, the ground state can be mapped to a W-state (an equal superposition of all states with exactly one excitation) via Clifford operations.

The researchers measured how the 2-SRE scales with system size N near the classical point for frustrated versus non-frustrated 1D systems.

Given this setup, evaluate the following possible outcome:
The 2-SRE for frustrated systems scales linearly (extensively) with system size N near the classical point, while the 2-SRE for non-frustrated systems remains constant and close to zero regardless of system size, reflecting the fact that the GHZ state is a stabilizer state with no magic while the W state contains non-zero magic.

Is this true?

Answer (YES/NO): NO